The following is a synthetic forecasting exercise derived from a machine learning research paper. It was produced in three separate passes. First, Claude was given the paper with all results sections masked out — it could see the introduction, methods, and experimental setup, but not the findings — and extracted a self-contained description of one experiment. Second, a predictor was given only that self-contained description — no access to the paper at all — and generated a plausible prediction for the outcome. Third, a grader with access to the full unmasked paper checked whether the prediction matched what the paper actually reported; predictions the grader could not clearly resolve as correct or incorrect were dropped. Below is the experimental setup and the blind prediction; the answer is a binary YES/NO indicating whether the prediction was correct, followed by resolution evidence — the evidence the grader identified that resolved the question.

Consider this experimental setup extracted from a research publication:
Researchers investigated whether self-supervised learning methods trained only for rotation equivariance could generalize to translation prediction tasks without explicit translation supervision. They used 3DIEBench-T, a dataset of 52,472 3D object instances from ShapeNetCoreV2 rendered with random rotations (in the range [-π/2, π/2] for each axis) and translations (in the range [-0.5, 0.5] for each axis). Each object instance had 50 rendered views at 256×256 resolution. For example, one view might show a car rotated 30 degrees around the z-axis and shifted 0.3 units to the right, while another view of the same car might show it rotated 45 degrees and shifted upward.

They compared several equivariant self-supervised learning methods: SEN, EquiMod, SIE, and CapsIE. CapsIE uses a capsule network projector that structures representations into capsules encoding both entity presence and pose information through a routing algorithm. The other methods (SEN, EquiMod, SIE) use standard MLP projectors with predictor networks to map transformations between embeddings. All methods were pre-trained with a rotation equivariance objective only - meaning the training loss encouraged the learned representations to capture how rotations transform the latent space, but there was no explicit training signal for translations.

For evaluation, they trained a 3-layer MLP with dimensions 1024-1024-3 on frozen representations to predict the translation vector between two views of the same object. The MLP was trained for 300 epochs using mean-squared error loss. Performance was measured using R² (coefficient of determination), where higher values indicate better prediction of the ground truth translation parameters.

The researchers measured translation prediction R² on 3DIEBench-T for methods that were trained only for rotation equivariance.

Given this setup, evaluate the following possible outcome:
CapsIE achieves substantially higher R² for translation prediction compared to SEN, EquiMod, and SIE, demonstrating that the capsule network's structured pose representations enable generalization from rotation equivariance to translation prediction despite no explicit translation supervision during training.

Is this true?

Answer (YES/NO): YES